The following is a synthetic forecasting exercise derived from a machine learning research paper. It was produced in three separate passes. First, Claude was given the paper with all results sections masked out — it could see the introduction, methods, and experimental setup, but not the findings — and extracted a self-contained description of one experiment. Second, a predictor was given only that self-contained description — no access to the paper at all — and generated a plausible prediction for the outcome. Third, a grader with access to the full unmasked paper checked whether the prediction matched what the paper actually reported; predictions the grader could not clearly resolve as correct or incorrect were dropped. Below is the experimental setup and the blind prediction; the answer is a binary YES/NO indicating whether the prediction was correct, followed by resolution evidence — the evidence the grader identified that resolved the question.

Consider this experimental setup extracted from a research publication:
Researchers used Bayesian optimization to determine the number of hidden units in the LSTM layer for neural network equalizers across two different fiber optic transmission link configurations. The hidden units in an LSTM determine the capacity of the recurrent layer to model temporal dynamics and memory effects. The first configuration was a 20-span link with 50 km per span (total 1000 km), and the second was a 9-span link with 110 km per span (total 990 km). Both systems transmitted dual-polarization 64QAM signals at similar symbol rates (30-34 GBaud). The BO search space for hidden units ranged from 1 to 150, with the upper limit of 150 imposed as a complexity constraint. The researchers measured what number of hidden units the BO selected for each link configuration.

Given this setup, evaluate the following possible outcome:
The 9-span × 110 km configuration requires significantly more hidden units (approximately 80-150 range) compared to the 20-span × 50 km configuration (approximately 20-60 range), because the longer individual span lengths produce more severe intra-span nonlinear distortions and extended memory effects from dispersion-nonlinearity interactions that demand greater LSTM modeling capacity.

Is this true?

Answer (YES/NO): NO